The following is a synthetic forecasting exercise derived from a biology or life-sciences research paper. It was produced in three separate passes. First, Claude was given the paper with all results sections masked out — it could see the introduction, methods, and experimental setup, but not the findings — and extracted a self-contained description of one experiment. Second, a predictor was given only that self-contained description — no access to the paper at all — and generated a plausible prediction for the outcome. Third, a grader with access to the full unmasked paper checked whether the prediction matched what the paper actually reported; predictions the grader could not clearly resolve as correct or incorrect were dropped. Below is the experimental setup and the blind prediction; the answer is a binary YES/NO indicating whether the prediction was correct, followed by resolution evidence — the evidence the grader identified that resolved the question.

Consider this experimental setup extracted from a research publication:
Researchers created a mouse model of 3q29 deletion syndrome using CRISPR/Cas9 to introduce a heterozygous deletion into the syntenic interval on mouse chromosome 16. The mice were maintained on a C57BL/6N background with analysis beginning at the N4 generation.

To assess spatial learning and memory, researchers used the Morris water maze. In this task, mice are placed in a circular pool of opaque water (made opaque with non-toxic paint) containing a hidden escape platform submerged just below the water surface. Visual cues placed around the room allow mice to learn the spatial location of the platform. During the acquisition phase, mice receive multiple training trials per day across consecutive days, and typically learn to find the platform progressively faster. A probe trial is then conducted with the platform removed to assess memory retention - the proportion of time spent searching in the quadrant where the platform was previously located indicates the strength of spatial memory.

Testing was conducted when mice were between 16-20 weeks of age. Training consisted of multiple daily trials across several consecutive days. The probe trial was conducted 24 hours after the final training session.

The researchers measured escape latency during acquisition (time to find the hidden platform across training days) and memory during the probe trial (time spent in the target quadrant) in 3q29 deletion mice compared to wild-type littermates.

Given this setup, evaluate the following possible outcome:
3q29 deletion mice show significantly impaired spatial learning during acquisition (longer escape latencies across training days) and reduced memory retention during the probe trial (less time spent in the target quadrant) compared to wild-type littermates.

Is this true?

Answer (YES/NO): NO